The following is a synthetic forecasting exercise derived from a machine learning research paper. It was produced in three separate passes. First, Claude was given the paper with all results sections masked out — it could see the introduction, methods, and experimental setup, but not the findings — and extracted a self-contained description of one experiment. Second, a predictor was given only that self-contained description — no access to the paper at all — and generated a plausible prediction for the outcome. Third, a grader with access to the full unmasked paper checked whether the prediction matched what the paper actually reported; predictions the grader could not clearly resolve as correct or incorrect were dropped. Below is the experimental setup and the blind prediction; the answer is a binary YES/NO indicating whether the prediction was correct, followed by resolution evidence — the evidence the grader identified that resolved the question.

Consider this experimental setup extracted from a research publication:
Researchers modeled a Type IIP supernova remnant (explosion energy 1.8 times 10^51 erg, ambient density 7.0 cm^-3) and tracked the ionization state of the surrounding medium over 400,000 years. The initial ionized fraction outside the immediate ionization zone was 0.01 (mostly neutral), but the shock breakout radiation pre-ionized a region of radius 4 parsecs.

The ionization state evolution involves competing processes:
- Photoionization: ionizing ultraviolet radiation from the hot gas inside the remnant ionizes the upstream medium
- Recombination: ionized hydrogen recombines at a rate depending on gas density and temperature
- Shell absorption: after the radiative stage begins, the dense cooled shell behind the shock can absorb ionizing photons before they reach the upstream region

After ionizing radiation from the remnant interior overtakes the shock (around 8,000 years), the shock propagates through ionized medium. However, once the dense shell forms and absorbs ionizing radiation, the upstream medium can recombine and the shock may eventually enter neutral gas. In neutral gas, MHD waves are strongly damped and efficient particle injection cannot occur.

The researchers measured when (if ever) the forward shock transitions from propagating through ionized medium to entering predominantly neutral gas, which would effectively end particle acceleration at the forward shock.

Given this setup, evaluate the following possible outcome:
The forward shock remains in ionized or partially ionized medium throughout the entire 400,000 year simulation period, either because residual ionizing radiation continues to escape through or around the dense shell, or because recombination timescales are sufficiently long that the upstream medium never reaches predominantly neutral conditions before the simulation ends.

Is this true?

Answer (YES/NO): NO